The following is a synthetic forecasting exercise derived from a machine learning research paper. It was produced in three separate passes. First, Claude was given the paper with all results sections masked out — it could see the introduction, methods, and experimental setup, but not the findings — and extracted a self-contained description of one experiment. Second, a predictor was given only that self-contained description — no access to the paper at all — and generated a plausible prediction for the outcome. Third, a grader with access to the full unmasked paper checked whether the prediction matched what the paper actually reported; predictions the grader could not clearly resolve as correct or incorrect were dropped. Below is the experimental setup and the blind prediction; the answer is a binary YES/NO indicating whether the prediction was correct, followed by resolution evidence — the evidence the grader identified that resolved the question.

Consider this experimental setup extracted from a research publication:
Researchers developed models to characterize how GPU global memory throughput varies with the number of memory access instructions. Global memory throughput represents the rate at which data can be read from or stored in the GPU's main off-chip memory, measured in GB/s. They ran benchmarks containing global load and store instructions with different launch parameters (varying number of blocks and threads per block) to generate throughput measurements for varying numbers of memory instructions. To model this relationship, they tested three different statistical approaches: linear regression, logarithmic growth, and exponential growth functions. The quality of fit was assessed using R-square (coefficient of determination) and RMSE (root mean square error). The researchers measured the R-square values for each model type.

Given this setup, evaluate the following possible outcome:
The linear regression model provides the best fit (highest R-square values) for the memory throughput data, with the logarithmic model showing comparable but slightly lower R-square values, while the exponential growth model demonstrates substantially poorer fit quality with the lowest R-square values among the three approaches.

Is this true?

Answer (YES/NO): NO